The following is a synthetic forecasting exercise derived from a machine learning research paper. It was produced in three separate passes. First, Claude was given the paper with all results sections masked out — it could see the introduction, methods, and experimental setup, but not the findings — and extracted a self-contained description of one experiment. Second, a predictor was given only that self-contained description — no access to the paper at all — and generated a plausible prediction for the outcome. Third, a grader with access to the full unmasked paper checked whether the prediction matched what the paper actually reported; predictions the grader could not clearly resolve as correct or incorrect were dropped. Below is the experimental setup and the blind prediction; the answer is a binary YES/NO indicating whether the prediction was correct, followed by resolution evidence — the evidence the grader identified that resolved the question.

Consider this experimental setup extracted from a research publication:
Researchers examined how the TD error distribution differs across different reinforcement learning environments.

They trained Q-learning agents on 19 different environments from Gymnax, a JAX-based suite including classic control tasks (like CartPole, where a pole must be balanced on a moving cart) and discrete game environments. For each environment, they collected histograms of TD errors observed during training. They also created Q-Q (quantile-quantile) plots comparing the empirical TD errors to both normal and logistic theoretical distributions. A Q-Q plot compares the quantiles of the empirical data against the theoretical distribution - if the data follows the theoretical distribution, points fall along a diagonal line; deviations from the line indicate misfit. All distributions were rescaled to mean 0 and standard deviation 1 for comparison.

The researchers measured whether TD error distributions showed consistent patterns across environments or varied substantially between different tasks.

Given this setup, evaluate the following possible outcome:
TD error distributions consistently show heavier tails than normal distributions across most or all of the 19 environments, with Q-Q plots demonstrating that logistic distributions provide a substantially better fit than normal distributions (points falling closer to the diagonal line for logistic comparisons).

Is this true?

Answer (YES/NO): NO